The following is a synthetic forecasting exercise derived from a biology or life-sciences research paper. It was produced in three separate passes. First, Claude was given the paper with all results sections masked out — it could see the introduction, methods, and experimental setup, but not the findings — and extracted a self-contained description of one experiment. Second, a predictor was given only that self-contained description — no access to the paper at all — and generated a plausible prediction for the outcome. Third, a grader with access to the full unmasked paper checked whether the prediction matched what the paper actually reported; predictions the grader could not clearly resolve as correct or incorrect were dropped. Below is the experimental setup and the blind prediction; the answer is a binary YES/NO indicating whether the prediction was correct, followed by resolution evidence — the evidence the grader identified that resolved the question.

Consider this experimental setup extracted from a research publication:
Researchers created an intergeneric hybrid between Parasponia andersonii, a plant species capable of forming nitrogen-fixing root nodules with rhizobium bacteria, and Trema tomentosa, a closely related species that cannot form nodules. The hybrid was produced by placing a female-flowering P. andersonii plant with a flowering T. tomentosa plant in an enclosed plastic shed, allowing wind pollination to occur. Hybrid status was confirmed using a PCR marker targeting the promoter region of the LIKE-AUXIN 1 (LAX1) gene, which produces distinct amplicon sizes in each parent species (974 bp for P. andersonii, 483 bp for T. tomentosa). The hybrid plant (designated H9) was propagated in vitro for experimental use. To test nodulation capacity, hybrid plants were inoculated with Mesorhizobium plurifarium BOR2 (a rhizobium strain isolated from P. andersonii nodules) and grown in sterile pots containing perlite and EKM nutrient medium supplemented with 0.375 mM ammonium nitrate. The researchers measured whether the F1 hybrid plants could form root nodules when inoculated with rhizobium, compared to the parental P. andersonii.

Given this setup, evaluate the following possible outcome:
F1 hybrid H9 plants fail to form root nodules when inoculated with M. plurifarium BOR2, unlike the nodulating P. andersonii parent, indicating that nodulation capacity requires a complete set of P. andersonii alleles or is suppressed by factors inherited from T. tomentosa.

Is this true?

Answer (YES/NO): NO